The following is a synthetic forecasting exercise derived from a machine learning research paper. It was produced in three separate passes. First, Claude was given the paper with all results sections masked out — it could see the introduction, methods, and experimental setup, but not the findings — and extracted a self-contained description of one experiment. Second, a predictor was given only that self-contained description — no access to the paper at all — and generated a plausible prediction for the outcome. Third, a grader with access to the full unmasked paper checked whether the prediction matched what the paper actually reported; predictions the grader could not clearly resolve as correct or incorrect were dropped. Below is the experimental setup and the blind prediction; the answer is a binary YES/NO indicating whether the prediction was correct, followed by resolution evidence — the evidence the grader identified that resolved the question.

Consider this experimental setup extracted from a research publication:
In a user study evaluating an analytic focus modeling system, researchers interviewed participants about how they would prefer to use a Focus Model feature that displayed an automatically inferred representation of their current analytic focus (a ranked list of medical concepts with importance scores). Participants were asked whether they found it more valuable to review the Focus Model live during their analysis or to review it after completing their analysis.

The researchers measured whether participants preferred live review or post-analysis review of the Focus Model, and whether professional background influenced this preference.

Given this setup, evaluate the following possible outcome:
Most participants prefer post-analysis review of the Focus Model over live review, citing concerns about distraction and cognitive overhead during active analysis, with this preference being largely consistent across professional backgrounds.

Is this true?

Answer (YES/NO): NO